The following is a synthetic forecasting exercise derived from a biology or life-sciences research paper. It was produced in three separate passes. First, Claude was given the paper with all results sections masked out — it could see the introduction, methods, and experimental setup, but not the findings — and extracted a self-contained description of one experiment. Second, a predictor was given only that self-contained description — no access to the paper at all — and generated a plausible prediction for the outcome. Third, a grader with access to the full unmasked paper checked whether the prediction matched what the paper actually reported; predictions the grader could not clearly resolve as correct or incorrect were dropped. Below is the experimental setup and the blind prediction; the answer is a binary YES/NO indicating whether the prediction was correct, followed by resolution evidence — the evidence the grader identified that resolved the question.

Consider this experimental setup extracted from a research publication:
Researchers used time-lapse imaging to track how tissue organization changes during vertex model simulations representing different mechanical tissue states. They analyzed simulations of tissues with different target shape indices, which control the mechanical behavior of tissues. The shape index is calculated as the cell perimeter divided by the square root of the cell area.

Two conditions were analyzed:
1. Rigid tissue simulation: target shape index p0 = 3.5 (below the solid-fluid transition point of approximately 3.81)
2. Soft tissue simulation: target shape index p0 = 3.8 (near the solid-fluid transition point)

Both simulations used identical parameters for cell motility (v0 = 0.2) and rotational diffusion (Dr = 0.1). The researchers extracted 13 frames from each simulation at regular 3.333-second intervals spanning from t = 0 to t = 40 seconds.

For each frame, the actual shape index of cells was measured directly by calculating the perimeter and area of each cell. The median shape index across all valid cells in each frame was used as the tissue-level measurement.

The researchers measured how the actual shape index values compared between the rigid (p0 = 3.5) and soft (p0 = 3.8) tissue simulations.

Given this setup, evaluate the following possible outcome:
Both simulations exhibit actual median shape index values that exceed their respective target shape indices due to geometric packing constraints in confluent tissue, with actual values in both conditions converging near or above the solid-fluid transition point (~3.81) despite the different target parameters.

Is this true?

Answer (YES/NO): NO